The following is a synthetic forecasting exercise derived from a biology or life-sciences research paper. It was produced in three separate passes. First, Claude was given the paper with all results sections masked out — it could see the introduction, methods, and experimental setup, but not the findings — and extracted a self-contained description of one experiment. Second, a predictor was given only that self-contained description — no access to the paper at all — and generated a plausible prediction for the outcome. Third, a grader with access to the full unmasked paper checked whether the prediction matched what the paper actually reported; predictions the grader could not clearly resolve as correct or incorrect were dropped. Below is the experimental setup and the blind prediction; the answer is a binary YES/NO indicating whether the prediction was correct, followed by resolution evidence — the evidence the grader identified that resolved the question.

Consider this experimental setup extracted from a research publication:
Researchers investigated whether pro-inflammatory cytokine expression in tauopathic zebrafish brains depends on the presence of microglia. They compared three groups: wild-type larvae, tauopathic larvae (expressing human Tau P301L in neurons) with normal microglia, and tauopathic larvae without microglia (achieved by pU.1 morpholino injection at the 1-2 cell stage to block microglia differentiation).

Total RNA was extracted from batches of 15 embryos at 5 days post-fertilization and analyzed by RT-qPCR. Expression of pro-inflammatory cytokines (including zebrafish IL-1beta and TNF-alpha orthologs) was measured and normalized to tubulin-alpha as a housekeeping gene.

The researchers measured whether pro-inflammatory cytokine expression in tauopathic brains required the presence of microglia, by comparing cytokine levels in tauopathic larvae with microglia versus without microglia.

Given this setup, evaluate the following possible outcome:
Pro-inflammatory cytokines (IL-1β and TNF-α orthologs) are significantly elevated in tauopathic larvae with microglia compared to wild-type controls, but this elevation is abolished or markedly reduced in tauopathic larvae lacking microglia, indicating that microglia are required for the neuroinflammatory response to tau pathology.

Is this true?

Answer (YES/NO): NO